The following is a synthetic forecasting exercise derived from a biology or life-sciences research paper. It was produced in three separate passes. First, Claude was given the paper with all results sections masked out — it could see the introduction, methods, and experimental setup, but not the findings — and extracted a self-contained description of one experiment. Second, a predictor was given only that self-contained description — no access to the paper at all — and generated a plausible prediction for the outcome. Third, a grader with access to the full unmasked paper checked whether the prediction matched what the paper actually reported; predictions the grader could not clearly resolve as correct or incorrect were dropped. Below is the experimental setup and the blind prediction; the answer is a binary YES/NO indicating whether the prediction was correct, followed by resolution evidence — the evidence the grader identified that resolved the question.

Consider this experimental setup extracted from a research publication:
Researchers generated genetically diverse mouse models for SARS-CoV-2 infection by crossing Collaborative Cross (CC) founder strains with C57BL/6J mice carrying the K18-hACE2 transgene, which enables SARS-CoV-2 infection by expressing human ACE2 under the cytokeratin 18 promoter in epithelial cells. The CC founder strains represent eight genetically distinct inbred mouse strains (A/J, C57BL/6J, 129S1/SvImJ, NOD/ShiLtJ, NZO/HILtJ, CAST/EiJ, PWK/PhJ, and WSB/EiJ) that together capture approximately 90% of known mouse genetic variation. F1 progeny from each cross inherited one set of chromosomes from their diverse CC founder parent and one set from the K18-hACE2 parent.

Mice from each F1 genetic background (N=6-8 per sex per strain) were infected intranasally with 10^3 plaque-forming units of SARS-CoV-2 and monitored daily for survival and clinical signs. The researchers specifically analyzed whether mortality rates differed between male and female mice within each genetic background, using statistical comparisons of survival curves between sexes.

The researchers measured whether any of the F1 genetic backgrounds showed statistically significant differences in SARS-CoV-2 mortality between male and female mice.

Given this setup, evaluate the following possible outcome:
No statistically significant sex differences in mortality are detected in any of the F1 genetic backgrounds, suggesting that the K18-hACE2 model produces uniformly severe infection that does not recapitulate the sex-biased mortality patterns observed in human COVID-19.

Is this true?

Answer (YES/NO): NO